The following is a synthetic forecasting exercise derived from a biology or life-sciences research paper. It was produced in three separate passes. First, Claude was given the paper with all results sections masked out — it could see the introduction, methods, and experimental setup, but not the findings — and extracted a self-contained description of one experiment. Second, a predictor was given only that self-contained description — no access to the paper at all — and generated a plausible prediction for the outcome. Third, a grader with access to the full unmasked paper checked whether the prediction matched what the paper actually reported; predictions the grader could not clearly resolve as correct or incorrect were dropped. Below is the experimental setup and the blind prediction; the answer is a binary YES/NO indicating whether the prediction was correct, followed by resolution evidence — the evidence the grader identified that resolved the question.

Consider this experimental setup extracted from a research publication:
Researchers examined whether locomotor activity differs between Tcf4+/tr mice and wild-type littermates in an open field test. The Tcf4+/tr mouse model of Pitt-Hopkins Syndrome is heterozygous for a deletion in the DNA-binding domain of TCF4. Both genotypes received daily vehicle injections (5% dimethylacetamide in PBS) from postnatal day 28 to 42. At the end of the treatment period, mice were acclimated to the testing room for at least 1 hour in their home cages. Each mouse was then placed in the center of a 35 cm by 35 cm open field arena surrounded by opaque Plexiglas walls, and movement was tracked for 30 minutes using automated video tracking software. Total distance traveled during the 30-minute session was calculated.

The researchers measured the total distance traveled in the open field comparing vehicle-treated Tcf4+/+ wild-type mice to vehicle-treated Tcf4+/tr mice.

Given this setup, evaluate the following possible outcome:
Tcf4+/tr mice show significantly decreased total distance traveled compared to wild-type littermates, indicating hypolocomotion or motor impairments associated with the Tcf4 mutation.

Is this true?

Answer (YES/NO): NO